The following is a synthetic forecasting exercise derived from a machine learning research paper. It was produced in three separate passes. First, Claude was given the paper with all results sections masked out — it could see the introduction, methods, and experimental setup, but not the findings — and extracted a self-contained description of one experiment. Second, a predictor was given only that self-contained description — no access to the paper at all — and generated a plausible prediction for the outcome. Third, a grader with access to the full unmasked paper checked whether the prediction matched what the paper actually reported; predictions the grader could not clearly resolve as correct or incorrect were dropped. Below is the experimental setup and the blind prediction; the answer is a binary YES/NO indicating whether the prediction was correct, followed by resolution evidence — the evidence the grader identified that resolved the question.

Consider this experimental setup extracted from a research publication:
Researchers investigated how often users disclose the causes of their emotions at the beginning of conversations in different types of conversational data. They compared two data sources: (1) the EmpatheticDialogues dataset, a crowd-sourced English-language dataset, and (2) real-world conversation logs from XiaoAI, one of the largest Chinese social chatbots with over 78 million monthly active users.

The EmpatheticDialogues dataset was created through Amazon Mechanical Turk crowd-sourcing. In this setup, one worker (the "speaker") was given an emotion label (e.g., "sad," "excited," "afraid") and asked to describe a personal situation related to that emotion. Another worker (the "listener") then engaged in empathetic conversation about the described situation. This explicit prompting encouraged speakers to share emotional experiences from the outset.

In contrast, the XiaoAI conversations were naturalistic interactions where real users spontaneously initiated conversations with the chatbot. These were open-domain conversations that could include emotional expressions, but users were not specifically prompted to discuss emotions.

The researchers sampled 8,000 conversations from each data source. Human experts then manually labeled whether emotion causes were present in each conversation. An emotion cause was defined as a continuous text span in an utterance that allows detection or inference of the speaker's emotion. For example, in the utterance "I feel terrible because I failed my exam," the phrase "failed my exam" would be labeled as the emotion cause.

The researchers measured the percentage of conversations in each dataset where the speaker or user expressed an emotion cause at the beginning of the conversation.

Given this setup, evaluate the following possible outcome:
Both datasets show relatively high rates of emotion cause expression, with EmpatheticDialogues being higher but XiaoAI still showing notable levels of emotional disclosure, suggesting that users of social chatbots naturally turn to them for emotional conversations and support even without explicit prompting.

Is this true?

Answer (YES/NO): NO